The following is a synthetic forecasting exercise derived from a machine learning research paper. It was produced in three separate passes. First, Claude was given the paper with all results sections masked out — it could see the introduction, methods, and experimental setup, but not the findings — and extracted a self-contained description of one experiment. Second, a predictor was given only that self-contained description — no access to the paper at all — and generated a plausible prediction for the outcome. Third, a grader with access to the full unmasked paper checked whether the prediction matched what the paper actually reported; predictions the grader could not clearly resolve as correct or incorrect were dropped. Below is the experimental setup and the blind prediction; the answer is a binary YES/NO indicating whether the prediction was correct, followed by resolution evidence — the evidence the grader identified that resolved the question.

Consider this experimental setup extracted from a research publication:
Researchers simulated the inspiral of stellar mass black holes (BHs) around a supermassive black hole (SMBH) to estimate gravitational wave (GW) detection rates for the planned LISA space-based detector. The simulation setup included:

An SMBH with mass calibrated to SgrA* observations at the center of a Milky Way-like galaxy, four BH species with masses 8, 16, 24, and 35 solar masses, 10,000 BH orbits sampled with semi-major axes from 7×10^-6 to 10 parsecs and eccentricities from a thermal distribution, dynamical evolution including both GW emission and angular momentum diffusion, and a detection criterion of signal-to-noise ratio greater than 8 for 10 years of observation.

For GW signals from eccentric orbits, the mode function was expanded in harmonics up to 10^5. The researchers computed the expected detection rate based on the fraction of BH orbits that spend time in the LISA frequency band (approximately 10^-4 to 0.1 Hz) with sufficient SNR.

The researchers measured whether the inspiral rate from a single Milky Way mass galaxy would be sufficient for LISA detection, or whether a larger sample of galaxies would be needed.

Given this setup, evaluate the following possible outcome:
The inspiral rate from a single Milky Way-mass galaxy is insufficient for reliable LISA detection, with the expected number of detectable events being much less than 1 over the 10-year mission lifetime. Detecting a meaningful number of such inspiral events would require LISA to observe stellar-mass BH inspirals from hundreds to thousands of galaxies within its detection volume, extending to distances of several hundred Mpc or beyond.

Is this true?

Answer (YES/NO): NO